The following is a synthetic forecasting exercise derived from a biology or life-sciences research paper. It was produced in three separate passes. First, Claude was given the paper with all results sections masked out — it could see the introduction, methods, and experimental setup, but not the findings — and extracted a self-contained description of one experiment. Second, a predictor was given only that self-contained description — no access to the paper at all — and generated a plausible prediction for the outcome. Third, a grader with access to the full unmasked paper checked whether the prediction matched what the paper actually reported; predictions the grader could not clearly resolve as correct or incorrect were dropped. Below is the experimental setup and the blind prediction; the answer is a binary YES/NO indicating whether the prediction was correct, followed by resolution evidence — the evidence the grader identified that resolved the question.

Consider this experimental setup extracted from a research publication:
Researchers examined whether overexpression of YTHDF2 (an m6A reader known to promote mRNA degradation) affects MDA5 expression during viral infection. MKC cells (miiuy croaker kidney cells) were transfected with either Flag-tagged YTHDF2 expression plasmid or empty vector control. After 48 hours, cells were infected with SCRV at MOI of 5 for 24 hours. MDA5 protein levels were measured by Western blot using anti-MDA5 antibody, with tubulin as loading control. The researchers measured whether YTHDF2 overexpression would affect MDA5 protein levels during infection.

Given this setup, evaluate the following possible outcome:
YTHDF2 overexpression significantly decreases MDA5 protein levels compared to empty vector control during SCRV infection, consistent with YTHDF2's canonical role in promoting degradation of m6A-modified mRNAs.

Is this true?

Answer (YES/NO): YES